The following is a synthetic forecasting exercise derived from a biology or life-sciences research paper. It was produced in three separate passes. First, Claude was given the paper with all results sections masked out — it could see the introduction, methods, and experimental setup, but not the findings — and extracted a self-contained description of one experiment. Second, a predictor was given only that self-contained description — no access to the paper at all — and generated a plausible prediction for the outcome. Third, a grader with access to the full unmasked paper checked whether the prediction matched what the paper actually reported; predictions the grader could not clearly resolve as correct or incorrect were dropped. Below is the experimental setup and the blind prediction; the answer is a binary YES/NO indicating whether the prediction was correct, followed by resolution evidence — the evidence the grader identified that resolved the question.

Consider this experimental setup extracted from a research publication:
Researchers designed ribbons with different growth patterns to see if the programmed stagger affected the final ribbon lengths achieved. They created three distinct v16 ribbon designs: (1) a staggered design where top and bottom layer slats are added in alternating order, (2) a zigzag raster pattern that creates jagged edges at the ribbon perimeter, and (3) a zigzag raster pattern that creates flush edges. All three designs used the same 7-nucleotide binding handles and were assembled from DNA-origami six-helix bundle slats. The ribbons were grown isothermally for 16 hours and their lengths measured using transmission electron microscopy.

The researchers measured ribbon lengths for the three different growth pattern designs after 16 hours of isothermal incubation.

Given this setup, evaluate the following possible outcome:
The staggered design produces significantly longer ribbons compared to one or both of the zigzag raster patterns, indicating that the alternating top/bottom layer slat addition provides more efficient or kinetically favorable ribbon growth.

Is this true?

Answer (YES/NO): NO